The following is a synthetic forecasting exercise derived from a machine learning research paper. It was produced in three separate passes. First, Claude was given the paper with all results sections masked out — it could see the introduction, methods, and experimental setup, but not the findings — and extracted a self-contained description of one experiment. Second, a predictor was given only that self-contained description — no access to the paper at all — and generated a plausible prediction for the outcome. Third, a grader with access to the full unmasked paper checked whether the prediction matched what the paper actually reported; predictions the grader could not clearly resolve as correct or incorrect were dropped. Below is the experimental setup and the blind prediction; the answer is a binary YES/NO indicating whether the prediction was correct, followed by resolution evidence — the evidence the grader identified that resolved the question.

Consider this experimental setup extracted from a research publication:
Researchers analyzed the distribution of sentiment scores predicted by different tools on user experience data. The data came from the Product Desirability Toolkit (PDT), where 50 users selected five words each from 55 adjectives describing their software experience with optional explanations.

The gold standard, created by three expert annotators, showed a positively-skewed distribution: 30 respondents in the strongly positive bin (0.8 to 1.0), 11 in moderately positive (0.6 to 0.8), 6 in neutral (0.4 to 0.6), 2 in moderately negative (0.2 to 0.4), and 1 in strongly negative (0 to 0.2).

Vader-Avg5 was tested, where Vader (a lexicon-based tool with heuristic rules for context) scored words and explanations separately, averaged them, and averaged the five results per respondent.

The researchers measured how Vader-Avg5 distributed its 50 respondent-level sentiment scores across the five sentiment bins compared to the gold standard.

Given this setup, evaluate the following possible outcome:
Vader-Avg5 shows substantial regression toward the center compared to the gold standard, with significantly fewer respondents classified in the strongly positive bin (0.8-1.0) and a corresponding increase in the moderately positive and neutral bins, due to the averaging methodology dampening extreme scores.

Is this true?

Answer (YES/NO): YES